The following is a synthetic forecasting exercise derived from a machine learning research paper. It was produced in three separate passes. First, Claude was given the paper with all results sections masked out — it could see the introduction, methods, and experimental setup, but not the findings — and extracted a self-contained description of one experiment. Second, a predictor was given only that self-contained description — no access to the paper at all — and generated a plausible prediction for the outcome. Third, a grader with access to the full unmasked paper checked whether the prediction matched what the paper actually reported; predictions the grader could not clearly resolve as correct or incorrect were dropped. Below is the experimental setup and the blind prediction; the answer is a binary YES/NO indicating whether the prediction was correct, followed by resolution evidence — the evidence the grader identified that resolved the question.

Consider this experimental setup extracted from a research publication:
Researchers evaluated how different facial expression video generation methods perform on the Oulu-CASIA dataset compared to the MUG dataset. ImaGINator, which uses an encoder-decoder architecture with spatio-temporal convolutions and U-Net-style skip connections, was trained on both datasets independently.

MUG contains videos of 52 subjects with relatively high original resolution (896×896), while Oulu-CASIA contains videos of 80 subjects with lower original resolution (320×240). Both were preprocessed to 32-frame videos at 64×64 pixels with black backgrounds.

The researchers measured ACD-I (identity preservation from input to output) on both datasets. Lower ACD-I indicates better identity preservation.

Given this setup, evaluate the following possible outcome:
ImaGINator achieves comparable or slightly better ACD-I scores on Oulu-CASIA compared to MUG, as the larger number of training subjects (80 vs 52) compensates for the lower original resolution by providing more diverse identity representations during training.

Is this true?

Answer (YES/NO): NO